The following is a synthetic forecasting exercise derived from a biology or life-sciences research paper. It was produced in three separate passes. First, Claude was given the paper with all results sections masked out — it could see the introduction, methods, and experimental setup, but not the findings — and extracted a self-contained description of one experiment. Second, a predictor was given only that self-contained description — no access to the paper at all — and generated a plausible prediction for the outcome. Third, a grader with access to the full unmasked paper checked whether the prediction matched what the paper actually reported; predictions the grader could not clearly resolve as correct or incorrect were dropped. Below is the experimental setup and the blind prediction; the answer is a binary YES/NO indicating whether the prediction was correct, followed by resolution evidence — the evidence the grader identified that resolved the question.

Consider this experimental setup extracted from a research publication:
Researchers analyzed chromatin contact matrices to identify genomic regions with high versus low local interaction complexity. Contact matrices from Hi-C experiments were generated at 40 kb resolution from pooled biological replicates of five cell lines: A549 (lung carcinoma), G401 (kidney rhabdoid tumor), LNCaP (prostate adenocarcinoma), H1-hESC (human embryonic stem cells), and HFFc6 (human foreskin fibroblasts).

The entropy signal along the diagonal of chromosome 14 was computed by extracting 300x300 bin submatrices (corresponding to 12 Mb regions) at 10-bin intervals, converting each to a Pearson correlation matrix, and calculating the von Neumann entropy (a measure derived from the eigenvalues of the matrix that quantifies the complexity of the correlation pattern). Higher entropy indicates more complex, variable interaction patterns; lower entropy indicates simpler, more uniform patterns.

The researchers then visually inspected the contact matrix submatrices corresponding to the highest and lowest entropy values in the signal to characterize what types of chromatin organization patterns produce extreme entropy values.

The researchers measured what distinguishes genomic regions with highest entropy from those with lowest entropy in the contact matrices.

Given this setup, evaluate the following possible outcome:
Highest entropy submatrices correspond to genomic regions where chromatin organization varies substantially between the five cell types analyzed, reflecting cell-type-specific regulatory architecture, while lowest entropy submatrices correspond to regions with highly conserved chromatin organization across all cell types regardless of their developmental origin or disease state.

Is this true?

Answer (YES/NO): NO